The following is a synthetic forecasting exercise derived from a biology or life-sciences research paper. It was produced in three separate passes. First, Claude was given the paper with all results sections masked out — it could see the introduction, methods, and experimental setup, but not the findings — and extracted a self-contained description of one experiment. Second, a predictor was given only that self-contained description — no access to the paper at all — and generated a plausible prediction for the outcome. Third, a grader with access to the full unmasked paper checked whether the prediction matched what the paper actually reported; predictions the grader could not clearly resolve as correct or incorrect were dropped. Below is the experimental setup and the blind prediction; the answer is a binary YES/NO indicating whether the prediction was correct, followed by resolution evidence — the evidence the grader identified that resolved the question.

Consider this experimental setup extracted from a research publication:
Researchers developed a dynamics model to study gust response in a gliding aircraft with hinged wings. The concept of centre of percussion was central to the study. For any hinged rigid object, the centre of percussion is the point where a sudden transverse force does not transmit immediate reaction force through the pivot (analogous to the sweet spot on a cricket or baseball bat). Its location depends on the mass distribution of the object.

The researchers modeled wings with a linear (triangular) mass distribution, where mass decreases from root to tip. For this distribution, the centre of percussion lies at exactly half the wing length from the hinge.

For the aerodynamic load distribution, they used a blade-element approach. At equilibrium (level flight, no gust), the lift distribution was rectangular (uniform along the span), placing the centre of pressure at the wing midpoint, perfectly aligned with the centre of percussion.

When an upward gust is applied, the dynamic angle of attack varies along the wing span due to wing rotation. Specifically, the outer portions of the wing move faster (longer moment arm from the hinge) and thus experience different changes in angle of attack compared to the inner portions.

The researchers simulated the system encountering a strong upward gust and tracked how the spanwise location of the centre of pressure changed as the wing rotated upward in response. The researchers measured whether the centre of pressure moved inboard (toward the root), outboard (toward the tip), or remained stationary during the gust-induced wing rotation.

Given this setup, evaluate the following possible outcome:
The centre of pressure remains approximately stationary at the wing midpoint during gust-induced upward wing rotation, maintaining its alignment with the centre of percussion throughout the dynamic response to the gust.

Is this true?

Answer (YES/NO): NO